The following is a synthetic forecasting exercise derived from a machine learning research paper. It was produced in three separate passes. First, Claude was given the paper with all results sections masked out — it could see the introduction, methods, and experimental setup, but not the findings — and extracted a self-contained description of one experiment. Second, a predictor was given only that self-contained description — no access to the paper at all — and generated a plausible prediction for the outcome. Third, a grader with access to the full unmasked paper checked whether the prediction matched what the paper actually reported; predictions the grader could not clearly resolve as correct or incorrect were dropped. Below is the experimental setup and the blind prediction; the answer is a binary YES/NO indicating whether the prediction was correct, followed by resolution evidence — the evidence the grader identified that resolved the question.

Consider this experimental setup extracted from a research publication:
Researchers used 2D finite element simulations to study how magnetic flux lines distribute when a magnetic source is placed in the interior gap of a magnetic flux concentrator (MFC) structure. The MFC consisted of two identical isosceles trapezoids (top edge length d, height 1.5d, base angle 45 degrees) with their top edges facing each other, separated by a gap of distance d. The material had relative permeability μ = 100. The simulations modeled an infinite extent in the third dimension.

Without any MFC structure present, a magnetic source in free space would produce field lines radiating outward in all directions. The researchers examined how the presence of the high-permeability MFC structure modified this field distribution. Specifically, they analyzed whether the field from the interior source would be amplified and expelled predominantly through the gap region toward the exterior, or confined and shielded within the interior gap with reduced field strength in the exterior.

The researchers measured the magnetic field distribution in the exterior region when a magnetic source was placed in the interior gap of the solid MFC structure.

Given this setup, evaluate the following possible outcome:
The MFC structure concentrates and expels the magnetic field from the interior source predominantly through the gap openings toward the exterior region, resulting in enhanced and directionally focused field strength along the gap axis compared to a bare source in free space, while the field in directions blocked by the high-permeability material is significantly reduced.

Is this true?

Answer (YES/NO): YES